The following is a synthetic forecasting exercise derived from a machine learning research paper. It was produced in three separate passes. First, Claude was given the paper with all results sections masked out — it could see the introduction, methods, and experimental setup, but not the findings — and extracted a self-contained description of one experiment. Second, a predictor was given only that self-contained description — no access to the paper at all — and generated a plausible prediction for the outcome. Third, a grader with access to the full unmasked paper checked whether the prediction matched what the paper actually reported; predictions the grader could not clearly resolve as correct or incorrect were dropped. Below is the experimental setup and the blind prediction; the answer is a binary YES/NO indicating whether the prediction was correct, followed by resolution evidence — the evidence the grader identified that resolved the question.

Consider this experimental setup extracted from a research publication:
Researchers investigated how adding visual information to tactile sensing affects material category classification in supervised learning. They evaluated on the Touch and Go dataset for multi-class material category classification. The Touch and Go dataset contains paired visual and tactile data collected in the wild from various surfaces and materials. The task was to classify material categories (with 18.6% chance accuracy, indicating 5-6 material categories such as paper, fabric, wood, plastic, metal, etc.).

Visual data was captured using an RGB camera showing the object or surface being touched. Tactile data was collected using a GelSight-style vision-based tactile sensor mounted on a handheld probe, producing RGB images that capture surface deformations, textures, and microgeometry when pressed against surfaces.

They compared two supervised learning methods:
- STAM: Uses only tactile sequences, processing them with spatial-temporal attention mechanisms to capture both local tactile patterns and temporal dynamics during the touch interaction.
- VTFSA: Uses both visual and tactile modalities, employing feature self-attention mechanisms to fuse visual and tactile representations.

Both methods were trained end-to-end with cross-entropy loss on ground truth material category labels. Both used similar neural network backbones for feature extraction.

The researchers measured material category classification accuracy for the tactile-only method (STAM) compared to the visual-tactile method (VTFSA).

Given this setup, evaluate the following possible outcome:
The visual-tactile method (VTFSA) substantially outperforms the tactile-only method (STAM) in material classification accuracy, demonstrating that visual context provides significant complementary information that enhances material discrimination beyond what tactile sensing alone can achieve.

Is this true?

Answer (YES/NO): YES